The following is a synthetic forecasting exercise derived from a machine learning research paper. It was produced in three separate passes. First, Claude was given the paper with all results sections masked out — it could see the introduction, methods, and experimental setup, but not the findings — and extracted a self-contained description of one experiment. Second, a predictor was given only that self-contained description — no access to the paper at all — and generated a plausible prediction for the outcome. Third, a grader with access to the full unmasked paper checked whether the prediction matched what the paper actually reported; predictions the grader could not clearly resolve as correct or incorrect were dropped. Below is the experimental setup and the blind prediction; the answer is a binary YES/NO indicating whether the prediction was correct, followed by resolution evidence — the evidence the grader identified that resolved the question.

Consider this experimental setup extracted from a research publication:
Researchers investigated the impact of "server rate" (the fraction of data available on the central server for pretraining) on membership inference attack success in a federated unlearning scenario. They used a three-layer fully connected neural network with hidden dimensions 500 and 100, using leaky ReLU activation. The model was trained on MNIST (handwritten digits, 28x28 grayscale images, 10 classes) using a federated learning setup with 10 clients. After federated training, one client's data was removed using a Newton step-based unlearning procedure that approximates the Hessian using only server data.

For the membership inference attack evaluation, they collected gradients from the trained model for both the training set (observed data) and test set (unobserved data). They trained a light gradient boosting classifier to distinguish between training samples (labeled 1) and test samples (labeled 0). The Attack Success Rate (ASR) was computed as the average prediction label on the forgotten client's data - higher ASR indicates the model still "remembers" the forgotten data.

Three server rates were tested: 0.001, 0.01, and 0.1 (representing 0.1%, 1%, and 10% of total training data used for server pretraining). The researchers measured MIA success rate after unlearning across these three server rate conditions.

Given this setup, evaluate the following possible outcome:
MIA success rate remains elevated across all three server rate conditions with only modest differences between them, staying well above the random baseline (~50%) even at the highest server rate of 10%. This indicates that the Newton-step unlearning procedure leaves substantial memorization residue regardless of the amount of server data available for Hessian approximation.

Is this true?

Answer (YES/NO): NO